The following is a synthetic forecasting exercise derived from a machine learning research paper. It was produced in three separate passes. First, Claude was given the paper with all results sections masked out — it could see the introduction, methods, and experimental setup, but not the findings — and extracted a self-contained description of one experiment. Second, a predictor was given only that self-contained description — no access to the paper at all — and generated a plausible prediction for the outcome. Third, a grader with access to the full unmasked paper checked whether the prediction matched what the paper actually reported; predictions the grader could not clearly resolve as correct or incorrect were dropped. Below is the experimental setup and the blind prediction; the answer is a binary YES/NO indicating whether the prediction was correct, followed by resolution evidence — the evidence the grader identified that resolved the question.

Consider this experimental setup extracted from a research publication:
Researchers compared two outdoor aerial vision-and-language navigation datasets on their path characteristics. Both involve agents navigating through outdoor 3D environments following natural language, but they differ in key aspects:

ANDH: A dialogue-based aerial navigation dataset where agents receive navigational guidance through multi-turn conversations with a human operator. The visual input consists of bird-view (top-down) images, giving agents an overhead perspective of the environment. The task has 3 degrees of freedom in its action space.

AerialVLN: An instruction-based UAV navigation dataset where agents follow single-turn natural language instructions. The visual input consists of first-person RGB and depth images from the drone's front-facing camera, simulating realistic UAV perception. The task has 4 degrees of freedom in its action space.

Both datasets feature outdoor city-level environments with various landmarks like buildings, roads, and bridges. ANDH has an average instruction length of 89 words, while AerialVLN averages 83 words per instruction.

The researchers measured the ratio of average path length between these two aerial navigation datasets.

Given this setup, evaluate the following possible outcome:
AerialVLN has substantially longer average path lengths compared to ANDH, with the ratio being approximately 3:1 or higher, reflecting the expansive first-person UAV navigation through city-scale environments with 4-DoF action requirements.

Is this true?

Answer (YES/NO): YES